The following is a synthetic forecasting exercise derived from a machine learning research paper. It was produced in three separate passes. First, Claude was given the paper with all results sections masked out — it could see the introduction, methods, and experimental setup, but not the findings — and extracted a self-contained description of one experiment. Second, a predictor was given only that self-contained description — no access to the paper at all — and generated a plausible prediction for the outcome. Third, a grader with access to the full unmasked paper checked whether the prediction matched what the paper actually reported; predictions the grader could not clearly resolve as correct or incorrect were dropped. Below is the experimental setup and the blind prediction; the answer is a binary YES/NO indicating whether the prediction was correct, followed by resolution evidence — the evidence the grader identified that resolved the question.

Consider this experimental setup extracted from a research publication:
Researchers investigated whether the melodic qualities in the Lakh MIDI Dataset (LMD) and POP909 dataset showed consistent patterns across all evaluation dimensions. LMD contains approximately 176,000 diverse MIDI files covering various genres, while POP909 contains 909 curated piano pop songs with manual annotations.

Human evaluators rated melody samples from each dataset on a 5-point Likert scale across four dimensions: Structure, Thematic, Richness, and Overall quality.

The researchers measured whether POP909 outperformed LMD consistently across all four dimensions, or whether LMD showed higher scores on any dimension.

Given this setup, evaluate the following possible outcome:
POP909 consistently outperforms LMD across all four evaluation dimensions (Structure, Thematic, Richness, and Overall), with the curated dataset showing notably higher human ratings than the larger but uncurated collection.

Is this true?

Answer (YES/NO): YES